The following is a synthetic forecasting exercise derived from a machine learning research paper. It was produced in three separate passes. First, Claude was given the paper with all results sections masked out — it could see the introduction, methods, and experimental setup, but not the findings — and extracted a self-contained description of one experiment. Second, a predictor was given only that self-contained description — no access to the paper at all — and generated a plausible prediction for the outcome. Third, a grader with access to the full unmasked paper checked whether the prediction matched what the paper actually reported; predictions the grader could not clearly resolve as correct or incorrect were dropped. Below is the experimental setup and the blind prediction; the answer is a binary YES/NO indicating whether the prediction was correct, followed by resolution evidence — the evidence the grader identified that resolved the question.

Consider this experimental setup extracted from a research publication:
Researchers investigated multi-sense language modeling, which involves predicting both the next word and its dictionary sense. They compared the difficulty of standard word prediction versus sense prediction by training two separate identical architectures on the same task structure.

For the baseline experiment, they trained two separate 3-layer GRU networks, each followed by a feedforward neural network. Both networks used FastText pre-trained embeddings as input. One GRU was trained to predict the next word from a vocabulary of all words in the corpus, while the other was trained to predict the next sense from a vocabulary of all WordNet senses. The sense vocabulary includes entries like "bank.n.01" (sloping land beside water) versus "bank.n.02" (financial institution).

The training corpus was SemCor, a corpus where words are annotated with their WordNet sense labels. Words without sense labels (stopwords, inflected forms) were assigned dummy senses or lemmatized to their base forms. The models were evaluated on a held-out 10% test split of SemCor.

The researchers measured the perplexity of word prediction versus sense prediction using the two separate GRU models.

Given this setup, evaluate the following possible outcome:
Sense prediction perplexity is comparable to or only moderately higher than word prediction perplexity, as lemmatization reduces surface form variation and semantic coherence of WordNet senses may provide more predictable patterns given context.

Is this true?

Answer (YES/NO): NO